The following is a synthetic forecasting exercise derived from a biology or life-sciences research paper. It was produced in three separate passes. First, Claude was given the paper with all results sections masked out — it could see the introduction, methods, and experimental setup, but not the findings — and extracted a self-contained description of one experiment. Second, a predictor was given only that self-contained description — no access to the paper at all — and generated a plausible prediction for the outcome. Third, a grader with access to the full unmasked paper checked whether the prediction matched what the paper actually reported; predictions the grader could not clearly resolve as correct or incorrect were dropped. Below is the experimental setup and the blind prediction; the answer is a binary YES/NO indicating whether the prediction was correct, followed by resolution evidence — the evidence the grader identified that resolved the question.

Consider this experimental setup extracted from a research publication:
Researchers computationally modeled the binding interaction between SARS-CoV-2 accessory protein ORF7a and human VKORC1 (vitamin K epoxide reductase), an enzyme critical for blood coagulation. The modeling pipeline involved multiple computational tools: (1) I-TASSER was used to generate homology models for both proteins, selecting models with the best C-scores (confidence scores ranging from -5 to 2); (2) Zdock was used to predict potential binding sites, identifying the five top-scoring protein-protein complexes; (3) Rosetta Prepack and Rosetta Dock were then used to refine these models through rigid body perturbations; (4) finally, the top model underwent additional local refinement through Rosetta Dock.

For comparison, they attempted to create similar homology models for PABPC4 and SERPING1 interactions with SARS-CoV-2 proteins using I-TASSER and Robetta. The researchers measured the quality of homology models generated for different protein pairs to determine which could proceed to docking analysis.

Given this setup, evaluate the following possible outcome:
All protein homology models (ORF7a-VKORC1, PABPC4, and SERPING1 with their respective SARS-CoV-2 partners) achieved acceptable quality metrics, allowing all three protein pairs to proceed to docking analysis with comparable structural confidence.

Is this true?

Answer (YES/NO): NO